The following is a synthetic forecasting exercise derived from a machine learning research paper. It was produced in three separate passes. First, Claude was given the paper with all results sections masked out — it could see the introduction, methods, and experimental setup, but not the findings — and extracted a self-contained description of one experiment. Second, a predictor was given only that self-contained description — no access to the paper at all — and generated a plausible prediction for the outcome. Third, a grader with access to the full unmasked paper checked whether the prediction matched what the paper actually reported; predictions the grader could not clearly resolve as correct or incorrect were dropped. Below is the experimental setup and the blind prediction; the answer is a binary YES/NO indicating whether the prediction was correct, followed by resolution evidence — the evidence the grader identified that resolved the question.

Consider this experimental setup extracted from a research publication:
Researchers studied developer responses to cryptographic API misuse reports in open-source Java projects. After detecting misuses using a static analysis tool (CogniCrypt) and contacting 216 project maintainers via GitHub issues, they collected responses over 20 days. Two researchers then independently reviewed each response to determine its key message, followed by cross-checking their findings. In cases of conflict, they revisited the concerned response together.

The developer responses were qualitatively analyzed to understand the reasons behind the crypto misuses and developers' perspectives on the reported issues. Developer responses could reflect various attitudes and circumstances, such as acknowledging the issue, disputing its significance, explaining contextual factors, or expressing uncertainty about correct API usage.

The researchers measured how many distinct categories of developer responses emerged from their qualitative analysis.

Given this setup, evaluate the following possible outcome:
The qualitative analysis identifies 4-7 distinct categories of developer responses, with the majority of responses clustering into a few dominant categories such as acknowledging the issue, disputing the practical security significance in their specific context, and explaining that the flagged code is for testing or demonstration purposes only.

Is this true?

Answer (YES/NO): NO